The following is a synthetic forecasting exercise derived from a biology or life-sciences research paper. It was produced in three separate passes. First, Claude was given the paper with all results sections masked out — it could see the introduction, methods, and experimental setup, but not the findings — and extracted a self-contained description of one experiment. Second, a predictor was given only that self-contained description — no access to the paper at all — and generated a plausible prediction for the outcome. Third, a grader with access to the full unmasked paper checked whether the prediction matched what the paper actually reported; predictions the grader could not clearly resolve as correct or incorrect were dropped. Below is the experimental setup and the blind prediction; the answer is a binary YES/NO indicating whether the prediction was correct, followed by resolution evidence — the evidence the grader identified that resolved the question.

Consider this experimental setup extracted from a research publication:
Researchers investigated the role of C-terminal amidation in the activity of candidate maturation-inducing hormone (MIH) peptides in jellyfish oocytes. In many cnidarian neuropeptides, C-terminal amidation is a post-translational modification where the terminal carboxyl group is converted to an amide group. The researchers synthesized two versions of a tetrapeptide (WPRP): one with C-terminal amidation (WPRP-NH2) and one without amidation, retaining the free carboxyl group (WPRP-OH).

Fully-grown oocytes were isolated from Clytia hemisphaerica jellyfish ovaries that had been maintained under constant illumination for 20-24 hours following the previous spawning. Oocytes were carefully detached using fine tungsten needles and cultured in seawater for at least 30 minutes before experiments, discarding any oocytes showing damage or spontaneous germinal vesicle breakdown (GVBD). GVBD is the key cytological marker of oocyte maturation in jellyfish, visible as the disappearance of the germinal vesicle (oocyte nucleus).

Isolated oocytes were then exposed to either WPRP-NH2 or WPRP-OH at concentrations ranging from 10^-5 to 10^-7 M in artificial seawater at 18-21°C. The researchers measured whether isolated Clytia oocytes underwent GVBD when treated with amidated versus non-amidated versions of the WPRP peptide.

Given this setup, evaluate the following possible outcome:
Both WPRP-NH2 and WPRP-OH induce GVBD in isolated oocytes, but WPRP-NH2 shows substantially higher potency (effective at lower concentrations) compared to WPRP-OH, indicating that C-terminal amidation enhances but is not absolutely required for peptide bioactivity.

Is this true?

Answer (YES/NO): NO